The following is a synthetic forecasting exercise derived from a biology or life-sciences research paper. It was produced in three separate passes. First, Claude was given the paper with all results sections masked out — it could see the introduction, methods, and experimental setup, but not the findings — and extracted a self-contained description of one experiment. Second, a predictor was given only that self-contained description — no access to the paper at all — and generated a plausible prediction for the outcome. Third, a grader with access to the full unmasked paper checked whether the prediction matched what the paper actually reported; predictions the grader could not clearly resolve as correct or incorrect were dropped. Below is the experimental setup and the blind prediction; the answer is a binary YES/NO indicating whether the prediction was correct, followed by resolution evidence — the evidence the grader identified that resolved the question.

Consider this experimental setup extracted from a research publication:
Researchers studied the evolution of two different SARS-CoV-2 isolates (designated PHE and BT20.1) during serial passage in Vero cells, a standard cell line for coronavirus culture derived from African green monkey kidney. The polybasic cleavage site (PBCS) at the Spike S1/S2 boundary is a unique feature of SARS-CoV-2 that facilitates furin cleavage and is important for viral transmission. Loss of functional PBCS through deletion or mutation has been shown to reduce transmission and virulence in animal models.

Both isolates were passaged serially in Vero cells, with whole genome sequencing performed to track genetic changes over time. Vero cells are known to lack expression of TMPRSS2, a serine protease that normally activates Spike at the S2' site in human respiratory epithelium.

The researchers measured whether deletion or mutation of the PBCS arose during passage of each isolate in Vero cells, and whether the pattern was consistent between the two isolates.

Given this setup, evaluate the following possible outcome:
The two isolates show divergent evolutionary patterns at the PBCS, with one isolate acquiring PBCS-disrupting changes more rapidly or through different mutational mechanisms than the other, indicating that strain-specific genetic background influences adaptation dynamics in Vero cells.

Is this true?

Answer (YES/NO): NO